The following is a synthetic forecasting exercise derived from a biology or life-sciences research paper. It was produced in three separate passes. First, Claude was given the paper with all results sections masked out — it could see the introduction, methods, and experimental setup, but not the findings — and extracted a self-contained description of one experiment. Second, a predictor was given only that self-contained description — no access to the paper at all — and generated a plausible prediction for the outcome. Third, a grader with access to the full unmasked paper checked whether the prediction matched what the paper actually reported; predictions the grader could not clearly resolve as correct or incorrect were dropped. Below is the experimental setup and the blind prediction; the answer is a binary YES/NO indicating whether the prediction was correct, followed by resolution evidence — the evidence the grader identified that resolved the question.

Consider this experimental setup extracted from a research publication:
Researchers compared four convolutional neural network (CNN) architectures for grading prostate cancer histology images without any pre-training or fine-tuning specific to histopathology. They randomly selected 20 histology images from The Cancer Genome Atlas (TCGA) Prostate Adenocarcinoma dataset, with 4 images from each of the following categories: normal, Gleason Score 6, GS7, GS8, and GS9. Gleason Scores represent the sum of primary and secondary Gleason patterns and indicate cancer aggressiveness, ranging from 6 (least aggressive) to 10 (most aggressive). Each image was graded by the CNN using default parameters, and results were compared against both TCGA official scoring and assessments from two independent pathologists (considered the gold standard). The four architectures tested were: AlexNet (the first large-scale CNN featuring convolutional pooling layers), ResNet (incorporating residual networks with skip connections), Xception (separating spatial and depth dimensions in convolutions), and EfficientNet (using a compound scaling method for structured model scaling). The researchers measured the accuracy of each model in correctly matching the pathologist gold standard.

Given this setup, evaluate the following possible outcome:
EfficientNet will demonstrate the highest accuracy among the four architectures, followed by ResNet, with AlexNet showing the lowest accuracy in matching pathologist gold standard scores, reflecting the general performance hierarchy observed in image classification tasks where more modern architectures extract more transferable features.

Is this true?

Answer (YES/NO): NO